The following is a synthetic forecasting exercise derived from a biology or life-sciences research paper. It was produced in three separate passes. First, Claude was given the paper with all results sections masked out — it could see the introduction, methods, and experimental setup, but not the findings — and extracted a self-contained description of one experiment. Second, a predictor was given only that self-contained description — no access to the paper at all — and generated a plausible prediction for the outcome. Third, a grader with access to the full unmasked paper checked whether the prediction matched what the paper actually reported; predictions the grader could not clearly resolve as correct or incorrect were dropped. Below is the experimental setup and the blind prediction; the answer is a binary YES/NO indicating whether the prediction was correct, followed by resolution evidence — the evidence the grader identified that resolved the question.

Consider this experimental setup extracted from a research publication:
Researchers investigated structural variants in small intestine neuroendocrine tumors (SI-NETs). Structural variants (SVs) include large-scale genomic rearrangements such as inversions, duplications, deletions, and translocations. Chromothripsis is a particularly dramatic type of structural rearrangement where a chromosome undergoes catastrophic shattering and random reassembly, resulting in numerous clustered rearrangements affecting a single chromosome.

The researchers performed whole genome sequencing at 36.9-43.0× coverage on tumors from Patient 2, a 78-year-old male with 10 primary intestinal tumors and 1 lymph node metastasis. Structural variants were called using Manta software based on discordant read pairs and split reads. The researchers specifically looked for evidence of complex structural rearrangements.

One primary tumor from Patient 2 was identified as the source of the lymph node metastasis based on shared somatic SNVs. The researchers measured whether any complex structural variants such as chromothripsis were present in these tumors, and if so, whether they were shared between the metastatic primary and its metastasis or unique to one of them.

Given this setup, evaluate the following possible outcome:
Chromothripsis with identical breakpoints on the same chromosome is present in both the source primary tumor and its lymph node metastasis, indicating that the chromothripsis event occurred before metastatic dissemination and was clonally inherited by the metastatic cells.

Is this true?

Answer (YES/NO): YES